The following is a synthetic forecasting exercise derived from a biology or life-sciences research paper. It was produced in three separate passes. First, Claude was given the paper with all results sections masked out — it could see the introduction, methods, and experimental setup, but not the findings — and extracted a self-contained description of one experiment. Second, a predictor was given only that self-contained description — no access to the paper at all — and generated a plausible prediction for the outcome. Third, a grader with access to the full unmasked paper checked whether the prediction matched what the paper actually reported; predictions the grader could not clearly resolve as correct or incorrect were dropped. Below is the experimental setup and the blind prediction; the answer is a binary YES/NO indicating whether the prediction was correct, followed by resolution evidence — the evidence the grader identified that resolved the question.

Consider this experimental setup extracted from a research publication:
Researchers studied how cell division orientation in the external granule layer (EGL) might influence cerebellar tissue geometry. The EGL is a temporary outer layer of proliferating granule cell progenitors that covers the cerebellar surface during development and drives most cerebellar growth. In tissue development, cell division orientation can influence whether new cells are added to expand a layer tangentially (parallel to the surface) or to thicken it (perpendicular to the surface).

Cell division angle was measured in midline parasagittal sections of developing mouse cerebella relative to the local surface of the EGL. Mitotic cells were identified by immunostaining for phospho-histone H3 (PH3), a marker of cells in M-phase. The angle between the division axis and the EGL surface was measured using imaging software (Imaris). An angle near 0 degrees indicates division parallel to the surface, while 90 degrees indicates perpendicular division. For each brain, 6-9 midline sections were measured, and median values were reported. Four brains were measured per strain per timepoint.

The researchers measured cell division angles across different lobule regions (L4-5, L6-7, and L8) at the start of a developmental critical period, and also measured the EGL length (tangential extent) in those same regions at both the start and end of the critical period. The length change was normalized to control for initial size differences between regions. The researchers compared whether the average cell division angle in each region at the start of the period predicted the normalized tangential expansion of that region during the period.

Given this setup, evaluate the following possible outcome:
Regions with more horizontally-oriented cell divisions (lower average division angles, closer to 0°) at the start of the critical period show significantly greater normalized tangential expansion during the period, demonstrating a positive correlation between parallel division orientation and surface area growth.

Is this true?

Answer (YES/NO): NO